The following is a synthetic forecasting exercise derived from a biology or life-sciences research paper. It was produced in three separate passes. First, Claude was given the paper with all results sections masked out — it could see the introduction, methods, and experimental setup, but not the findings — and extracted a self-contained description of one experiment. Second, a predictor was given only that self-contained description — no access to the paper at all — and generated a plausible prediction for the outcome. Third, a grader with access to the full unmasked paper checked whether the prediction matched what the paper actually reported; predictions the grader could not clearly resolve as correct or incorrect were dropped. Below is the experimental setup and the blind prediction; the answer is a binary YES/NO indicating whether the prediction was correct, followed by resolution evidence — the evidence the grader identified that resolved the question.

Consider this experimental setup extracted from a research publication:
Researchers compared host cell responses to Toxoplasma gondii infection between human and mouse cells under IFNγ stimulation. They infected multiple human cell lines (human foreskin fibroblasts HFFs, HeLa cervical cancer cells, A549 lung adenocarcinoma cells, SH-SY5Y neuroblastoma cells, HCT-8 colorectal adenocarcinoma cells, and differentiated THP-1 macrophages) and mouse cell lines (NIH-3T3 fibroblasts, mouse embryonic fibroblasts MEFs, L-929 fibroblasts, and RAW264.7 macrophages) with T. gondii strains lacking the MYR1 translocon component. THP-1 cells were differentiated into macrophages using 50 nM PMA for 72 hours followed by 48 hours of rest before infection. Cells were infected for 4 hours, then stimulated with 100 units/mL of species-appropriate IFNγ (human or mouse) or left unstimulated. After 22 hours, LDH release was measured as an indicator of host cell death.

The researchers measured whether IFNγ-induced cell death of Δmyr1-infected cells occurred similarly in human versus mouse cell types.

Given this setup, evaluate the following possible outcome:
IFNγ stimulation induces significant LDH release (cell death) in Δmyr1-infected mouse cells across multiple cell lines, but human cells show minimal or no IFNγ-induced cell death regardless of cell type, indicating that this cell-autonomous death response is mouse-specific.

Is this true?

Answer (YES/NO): NO